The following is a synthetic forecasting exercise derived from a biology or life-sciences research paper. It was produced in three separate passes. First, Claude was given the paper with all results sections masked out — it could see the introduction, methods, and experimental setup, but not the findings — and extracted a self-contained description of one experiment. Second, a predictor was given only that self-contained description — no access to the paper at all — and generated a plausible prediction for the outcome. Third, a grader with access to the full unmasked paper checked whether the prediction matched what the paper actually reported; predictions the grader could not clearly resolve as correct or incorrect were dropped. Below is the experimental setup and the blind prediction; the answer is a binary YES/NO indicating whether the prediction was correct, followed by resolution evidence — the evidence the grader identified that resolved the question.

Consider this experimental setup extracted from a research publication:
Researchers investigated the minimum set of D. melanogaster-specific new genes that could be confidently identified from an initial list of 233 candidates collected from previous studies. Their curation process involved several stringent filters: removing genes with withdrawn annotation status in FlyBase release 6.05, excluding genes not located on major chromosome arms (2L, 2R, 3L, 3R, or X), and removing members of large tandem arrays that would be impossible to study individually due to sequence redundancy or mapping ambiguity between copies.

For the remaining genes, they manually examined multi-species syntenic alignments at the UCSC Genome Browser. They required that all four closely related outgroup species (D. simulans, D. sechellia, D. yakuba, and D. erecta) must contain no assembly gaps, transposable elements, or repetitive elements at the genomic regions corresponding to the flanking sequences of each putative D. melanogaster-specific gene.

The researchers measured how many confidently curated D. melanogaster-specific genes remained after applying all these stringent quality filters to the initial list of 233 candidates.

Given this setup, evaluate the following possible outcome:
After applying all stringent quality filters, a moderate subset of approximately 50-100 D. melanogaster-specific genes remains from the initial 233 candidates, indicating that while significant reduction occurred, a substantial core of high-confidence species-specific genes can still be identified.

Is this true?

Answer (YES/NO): NO